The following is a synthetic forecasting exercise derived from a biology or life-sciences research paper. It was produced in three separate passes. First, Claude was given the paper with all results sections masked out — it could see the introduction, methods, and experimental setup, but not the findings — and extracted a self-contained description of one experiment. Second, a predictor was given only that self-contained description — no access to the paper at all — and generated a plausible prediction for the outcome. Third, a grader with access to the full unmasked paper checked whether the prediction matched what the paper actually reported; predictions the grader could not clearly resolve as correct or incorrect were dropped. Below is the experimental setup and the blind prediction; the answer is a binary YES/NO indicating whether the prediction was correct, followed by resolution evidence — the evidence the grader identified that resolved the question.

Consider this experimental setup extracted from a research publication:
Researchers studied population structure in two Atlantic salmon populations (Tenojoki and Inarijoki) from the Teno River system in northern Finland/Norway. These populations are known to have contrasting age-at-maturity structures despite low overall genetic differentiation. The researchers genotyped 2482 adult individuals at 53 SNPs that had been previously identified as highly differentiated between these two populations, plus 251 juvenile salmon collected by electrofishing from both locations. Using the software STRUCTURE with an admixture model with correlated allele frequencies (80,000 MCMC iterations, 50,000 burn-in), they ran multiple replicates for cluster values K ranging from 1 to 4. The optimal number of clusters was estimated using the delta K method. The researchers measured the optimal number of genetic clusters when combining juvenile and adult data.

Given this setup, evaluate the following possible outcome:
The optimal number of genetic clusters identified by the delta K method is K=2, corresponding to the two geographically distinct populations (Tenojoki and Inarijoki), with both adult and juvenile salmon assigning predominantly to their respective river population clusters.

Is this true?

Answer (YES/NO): YES